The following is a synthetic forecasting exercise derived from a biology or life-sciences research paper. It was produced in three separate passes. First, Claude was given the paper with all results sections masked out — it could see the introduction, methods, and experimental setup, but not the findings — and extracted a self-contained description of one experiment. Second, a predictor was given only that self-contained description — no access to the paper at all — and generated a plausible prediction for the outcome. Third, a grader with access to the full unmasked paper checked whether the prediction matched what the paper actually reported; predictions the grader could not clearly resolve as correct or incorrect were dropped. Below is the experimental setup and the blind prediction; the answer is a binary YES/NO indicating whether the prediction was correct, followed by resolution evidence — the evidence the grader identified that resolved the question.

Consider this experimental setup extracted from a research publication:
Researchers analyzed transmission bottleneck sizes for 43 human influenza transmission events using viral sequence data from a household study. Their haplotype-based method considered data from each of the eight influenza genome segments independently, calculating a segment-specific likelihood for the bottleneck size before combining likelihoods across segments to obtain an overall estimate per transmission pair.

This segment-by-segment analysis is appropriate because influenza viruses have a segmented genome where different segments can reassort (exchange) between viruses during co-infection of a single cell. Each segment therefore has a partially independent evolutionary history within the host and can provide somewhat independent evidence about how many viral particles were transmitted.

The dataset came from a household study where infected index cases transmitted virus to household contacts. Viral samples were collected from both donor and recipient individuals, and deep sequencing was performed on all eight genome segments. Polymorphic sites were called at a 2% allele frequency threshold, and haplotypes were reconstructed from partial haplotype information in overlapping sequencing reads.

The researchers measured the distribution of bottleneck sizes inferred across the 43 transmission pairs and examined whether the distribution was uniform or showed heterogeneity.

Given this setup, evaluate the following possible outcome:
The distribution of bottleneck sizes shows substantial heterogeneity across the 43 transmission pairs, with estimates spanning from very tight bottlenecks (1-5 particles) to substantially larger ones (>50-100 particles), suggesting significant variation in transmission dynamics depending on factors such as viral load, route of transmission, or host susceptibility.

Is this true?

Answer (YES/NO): NO